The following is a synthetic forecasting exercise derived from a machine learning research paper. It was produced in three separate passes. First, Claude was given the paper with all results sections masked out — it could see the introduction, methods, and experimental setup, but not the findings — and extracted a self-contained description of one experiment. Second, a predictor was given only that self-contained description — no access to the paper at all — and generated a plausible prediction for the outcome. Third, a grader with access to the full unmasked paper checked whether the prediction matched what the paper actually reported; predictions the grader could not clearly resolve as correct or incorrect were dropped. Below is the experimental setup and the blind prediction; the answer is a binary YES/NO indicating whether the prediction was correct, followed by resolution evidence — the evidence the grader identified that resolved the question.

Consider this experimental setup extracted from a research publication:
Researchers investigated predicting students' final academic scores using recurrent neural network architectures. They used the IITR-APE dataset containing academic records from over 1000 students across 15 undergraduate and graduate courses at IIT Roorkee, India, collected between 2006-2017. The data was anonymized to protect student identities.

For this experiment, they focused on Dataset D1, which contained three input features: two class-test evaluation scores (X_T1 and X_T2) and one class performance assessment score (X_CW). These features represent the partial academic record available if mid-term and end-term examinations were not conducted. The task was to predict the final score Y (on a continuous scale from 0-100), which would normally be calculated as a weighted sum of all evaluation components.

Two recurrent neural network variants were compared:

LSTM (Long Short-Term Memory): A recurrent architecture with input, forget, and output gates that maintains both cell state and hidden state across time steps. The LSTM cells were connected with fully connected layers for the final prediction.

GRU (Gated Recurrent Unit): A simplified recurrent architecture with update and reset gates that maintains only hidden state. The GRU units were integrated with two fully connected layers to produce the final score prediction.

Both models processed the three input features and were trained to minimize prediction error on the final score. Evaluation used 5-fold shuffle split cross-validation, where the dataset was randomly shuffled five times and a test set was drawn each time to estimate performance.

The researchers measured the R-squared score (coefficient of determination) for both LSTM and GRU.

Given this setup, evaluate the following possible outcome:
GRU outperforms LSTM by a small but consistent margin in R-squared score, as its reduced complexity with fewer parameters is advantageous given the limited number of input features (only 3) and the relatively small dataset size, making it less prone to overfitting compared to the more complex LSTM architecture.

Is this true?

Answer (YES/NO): NO